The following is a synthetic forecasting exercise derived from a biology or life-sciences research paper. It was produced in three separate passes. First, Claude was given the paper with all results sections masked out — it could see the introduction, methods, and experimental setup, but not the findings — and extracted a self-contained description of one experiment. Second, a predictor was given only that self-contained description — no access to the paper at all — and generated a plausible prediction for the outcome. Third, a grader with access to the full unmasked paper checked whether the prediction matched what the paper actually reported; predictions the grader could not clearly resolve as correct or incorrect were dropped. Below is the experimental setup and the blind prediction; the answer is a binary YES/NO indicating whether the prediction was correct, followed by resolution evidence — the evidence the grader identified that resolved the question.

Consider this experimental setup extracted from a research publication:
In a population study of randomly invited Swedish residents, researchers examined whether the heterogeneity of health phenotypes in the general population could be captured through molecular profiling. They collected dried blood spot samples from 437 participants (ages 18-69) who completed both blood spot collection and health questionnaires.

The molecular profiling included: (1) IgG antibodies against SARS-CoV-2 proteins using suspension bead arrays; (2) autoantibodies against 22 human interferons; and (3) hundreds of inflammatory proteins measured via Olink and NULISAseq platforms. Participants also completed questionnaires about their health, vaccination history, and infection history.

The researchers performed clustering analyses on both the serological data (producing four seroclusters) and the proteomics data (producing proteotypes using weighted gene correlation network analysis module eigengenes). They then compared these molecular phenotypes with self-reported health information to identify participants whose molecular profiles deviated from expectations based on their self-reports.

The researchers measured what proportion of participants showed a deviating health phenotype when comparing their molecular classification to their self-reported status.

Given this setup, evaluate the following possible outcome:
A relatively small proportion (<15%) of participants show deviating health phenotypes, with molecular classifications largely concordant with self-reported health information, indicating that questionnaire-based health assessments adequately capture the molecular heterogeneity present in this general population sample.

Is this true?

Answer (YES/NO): NO